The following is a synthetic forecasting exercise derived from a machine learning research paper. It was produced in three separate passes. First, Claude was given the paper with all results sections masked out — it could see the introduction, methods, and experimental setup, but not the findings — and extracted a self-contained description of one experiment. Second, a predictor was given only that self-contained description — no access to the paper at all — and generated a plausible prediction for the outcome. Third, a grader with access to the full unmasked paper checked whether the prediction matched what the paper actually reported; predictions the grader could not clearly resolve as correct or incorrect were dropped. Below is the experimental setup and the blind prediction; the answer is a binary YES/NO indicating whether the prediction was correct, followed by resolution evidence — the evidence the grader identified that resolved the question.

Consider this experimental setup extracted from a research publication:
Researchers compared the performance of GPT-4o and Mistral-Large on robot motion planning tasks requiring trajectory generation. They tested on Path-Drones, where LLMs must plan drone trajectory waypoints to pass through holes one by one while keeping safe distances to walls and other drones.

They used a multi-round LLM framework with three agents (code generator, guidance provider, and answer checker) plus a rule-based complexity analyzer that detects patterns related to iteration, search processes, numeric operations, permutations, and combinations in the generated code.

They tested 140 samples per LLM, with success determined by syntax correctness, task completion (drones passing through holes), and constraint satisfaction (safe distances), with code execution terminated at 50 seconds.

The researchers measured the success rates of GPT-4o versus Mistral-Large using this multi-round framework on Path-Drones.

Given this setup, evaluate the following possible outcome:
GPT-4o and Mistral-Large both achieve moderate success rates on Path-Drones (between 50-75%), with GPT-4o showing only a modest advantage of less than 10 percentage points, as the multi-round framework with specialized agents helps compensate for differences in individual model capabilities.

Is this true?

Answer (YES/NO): YES